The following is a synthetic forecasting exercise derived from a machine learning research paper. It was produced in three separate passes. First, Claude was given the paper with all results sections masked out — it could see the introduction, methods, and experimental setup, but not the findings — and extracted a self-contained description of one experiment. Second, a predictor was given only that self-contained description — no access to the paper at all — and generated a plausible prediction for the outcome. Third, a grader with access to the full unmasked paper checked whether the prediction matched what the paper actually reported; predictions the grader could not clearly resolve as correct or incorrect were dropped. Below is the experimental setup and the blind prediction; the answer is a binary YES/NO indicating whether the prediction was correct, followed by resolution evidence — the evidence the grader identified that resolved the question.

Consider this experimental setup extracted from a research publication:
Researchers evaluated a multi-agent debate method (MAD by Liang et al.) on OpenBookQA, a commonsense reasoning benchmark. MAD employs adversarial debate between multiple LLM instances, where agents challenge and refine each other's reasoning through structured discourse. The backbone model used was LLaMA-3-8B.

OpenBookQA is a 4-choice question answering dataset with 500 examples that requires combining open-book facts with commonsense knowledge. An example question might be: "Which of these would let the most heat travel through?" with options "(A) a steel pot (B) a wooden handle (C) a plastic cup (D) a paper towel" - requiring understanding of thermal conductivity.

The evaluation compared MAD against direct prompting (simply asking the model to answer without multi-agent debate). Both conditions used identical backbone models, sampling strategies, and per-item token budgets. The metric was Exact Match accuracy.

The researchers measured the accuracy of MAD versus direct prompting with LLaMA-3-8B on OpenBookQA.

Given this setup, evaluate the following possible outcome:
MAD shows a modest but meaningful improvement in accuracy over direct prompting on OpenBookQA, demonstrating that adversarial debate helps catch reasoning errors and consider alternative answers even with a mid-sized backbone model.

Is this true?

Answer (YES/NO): NO